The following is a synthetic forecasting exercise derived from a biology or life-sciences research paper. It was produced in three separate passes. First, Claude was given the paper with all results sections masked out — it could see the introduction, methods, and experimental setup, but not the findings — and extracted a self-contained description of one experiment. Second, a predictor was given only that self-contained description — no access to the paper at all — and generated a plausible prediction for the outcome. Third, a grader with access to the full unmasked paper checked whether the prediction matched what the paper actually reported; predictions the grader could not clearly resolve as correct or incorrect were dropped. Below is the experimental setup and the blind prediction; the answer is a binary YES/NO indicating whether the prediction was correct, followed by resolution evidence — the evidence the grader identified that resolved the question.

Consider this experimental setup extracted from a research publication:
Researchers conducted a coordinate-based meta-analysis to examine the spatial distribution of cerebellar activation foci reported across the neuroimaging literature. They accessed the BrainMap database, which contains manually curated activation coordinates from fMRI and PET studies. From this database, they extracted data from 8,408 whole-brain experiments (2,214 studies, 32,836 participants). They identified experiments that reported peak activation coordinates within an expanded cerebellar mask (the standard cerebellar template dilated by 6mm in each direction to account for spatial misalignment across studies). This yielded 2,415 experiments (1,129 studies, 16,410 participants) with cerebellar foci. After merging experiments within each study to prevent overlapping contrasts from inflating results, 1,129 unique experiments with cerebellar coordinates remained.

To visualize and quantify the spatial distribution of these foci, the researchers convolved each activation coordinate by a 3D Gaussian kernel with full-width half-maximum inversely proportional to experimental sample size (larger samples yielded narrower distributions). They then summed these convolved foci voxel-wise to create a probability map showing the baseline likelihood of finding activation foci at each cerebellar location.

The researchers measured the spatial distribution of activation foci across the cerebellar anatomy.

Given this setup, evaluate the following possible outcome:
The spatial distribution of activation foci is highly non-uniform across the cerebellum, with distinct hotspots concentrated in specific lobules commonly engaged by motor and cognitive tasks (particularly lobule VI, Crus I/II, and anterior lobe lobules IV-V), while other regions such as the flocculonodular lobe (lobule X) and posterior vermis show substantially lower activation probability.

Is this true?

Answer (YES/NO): NO